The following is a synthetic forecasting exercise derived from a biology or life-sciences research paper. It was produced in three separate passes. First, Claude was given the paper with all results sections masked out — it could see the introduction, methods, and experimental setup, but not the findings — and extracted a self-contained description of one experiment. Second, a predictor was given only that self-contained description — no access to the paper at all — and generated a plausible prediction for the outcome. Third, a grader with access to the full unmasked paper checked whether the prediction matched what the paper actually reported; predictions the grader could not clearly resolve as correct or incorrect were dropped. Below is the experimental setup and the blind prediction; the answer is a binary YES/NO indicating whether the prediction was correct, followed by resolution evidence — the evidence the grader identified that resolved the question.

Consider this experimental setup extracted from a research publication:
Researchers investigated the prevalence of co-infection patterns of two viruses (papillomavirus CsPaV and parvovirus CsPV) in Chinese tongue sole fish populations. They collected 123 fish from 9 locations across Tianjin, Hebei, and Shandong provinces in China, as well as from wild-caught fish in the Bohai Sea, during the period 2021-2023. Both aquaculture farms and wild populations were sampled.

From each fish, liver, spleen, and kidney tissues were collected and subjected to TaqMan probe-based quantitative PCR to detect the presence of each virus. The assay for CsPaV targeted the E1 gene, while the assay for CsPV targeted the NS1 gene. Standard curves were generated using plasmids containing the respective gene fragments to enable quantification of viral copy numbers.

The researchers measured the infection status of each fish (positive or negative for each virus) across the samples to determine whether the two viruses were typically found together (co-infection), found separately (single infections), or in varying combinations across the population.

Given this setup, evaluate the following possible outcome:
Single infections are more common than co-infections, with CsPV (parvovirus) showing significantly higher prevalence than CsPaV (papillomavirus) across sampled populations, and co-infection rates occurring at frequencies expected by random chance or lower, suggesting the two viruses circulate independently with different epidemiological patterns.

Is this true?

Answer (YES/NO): NO